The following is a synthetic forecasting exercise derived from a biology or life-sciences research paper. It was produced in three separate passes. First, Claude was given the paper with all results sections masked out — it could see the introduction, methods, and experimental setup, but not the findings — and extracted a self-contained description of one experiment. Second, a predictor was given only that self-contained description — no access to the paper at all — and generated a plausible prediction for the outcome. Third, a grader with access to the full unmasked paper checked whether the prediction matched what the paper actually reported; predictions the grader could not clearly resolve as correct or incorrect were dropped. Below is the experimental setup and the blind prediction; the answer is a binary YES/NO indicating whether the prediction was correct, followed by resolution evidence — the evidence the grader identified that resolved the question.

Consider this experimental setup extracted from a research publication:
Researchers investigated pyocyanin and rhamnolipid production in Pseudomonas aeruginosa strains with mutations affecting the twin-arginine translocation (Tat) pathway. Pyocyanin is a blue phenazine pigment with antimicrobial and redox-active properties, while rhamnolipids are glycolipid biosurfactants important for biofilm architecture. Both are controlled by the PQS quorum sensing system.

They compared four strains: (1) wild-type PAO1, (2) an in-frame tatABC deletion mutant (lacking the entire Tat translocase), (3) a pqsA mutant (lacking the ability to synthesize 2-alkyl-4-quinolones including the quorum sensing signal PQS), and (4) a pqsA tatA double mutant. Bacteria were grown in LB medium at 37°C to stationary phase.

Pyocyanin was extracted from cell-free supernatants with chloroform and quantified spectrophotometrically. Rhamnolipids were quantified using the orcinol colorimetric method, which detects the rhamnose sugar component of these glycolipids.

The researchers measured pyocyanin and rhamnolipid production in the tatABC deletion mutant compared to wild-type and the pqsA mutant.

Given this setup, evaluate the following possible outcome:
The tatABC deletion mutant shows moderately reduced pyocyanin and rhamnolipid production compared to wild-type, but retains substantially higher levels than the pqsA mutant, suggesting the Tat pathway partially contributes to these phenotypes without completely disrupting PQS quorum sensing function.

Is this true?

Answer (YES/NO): NO